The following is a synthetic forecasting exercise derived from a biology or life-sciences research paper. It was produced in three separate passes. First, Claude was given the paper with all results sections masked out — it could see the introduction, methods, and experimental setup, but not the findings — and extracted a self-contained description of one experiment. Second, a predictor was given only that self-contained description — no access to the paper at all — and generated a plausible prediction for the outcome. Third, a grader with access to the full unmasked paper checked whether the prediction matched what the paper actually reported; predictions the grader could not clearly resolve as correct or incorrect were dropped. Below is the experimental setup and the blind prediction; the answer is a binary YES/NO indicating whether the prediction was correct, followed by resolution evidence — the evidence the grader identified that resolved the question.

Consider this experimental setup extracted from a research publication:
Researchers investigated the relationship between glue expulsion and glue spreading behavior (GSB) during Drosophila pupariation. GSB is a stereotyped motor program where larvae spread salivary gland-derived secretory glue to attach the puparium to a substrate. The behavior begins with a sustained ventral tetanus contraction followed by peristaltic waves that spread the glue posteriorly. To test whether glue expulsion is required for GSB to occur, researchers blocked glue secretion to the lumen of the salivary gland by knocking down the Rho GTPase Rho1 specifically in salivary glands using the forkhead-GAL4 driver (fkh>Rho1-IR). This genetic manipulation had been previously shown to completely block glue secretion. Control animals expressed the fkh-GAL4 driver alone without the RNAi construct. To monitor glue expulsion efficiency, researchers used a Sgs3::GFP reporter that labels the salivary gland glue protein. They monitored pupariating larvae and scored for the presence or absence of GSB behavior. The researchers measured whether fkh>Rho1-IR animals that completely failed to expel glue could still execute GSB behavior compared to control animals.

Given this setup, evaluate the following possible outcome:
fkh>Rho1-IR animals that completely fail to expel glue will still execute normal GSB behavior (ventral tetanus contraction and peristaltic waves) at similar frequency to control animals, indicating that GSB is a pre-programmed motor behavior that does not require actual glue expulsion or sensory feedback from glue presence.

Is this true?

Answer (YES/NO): YES